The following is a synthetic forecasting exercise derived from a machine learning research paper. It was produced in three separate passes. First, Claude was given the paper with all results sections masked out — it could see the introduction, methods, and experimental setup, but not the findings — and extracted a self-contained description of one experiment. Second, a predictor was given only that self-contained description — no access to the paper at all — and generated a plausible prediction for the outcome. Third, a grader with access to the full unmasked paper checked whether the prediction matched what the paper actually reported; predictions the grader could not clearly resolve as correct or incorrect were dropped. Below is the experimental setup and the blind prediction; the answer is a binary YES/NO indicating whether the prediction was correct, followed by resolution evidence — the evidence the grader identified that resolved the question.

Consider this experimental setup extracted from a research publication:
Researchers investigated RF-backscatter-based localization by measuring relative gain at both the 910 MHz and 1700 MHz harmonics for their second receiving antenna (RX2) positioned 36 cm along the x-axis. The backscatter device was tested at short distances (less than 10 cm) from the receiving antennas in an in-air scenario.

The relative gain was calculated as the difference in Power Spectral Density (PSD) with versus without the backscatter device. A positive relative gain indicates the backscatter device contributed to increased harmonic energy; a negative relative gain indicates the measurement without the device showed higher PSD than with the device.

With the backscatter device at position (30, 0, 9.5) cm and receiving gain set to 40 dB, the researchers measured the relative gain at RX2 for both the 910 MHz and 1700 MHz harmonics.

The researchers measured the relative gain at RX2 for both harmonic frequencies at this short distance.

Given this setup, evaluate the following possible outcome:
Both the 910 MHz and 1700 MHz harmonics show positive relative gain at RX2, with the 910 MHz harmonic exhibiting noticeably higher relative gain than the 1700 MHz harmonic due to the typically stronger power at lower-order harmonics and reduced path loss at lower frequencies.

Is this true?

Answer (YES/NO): NO